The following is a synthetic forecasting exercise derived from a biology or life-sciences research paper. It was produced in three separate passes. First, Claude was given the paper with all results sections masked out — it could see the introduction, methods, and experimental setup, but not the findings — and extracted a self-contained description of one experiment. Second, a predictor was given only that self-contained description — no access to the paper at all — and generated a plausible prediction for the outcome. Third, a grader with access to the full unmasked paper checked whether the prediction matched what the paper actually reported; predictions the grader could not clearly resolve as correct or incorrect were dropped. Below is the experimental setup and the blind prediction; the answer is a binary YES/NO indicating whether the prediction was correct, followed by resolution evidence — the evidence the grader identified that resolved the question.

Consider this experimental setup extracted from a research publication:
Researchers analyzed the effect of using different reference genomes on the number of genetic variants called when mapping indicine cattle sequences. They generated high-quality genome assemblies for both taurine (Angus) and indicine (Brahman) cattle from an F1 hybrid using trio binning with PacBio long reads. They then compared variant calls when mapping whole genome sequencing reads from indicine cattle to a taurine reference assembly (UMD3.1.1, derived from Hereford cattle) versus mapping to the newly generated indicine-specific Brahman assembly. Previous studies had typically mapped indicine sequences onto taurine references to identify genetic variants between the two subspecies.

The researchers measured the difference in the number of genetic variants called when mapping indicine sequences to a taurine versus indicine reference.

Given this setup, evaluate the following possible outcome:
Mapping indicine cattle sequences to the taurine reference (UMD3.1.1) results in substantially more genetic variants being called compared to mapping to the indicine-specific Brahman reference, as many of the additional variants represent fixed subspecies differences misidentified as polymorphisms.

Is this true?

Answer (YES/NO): YES